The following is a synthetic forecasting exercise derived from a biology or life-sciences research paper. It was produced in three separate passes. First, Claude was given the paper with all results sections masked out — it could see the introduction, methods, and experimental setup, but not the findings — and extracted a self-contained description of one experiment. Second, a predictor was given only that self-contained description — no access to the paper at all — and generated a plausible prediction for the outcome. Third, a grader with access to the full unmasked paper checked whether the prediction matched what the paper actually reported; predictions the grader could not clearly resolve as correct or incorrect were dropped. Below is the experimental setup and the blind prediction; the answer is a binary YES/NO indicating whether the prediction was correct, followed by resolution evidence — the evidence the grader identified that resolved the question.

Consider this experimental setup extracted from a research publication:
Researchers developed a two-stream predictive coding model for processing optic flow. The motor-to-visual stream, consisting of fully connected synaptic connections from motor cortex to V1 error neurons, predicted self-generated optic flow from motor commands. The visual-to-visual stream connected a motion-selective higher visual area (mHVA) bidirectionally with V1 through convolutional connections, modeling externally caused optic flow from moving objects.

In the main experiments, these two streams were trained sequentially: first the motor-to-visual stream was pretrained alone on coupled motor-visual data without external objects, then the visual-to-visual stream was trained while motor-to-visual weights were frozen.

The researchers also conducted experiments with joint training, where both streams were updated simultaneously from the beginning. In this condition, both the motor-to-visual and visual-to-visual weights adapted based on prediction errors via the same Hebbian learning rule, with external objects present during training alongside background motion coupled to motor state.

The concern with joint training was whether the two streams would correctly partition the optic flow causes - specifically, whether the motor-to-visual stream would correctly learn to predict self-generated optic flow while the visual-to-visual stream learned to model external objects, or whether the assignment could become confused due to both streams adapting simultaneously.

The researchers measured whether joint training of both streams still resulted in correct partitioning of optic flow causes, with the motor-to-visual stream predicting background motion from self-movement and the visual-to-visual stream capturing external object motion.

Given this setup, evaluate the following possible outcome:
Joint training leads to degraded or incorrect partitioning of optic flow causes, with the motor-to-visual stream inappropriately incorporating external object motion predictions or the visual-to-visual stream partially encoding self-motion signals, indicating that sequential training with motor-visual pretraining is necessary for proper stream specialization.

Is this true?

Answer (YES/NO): NO